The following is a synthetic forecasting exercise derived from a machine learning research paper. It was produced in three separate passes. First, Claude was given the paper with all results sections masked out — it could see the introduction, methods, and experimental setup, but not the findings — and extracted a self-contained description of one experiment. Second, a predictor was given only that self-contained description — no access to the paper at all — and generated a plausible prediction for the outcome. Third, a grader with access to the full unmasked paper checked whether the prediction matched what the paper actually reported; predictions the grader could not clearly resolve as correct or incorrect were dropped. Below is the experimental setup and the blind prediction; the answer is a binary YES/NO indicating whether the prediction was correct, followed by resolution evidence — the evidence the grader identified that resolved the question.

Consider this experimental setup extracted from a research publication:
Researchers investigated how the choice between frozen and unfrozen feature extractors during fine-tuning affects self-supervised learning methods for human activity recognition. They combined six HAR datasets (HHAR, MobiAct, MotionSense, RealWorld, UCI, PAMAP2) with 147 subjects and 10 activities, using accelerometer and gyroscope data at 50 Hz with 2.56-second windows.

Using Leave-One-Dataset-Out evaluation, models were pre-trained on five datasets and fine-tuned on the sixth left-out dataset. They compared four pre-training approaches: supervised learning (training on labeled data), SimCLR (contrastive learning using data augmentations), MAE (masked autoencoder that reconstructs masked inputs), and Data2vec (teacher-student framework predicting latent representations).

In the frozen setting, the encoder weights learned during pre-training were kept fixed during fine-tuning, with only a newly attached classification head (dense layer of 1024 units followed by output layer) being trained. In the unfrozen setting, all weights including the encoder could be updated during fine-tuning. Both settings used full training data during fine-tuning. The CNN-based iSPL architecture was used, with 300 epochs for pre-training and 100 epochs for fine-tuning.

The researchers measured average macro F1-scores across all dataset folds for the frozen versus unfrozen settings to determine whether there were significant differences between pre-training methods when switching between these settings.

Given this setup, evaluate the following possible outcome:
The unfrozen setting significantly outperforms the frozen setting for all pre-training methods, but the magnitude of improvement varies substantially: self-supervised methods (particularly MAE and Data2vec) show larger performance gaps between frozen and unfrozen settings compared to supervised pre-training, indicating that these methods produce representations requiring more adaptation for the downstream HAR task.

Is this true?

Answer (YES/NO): NO